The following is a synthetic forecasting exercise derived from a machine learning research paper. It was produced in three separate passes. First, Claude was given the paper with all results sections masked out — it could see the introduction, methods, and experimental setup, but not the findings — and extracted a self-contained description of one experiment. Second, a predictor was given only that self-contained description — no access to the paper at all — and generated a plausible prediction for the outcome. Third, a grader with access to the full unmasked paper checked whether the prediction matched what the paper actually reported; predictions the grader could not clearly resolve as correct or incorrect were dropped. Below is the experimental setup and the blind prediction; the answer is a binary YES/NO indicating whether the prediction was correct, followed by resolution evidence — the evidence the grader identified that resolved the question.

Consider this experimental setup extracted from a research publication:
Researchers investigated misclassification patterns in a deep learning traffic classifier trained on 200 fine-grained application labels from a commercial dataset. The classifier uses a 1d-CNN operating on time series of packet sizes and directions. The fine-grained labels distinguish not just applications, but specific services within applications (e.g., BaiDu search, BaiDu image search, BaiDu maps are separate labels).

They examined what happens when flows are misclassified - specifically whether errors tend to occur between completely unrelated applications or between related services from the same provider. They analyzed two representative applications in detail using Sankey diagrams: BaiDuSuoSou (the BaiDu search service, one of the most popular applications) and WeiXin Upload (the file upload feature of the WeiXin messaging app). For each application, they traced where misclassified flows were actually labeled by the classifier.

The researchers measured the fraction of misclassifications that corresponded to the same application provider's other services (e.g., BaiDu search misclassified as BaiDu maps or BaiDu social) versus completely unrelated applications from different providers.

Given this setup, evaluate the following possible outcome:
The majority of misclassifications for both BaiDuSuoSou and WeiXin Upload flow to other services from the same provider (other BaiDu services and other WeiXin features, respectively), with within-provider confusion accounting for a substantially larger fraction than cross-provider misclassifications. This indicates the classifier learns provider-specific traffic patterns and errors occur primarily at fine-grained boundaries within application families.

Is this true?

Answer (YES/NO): YES